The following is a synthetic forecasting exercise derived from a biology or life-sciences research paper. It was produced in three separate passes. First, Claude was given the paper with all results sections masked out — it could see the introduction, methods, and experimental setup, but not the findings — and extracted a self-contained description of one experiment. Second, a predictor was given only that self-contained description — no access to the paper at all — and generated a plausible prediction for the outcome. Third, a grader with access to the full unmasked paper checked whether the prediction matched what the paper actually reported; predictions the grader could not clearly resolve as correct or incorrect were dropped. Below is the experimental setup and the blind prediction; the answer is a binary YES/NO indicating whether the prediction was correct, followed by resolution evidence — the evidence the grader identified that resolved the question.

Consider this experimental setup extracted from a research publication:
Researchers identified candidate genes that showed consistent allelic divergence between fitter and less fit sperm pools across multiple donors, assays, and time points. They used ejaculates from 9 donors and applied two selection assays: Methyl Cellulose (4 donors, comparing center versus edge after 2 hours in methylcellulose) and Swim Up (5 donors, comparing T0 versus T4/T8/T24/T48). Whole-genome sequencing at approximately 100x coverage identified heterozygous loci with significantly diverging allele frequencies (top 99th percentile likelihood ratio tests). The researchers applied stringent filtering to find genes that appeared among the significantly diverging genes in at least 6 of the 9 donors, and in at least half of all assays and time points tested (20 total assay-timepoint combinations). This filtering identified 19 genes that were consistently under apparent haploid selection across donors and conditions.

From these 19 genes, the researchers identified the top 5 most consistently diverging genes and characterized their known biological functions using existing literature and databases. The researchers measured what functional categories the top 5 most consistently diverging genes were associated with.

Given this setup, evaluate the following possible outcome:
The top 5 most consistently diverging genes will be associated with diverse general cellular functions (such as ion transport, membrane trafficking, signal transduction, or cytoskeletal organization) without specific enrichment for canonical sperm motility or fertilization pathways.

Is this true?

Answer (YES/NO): NO